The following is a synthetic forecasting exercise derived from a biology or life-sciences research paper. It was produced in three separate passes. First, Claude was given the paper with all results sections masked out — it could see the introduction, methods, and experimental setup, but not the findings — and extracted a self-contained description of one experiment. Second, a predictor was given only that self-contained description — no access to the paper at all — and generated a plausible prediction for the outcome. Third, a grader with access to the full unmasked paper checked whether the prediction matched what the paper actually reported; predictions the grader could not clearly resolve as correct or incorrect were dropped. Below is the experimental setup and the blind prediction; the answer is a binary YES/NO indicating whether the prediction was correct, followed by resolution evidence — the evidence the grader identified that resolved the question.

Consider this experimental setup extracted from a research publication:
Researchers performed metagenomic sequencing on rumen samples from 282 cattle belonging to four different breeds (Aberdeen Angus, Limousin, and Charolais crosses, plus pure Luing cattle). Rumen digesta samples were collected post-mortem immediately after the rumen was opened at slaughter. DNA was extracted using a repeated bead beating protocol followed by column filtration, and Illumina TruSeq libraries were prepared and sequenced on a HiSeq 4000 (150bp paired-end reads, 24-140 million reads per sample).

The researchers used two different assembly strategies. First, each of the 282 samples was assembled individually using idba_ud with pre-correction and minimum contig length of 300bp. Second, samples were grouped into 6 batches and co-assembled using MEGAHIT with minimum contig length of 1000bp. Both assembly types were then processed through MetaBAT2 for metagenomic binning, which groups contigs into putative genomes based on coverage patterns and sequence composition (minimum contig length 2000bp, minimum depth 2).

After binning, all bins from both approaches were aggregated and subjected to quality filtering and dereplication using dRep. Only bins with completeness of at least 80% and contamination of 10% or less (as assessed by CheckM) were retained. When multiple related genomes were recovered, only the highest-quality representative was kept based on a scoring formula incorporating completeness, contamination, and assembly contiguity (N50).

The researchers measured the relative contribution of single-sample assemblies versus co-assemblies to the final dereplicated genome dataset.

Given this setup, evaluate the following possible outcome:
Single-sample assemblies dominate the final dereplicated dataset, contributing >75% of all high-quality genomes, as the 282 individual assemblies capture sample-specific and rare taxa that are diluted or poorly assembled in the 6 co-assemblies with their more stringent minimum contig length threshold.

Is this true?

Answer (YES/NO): YES